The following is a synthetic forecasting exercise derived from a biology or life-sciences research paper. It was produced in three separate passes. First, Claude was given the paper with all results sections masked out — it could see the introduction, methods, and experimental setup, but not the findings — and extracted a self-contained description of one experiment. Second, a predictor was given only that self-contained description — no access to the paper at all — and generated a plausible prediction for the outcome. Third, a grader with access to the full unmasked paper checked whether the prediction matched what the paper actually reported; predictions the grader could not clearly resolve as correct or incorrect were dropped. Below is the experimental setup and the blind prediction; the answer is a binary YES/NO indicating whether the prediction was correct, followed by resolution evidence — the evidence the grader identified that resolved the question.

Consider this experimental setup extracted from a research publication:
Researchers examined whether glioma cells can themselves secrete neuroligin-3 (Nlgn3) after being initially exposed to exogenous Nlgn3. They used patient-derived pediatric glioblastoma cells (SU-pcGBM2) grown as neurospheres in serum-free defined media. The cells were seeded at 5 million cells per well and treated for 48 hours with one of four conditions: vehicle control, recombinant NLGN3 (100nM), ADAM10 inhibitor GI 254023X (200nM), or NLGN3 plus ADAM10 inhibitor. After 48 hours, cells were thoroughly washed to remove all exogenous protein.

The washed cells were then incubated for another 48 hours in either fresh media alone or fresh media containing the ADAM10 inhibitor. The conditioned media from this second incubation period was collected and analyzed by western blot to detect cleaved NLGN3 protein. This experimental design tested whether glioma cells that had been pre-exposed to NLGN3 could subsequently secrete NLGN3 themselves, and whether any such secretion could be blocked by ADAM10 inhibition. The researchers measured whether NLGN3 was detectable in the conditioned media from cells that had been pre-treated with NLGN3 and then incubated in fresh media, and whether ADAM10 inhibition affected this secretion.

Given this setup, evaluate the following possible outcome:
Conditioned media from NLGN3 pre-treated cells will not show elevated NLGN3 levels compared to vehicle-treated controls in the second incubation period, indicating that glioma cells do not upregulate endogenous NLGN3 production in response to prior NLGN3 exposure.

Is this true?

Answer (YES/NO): NO